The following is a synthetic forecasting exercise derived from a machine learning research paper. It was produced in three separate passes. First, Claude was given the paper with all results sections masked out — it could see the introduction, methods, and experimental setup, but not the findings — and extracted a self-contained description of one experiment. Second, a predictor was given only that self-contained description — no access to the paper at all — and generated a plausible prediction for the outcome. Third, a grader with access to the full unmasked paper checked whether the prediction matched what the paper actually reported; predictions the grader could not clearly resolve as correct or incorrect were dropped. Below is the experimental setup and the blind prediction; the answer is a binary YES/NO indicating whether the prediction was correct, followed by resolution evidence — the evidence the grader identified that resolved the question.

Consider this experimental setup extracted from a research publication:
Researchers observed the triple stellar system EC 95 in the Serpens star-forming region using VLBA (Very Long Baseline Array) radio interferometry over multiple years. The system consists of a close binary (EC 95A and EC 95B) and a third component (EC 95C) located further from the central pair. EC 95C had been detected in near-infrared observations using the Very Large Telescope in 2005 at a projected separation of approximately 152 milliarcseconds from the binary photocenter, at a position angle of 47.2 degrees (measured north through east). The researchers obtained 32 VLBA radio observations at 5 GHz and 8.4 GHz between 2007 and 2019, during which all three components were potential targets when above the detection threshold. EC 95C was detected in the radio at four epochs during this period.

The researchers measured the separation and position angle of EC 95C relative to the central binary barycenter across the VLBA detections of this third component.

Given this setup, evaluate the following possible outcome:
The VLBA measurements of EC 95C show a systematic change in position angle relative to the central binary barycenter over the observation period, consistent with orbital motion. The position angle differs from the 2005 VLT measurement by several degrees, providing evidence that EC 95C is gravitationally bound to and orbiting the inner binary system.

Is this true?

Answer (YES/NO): YES